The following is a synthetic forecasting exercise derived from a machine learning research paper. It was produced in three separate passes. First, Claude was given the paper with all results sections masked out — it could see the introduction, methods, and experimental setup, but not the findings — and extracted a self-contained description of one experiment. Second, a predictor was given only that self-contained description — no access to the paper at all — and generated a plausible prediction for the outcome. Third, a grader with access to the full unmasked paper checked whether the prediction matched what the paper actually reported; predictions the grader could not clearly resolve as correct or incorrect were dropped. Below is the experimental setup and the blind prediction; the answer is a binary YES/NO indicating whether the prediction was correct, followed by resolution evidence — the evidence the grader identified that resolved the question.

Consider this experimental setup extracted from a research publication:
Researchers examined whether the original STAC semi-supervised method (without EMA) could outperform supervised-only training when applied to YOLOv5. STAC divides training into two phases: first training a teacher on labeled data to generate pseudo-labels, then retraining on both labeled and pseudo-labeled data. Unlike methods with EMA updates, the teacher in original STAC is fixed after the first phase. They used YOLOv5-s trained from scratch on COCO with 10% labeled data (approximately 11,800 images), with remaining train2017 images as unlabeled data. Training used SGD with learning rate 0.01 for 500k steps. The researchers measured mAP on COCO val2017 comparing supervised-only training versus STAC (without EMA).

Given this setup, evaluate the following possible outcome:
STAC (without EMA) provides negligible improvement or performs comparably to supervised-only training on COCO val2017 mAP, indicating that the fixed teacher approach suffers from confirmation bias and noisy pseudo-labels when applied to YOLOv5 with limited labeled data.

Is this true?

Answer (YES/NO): NO